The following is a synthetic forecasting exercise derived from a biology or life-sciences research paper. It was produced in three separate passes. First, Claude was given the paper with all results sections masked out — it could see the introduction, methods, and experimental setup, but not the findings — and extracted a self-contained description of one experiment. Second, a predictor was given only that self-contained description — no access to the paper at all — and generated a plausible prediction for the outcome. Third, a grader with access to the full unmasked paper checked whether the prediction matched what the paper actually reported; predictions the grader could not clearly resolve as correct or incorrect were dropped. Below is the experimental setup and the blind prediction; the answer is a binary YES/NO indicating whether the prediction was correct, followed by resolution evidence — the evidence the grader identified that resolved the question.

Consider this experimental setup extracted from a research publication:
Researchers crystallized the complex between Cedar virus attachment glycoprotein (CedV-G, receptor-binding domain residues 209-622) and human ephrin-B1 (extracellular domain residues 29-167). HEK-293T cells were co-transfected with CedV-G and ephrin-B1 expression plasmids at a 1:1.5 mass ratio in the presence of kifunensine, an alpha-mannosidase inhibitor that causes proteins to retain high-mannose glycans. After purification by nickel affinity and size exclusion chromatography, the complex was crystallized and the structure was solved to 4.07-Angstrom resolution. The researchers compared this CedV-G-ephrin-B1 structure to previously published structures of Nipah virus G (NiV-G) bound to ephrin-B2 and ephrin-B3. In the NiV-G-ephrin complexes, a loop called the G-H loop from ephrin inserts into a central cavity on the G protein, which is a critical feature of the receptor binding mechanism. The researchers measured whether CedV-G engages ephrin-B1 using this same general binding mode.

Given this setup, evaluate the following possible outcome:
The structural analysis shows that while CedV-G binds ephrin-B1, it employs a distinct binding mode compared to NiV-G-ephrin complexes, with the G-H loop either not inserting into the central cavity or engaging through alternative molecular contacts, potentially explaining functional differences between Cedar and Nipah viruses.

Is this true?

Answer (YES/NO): NO